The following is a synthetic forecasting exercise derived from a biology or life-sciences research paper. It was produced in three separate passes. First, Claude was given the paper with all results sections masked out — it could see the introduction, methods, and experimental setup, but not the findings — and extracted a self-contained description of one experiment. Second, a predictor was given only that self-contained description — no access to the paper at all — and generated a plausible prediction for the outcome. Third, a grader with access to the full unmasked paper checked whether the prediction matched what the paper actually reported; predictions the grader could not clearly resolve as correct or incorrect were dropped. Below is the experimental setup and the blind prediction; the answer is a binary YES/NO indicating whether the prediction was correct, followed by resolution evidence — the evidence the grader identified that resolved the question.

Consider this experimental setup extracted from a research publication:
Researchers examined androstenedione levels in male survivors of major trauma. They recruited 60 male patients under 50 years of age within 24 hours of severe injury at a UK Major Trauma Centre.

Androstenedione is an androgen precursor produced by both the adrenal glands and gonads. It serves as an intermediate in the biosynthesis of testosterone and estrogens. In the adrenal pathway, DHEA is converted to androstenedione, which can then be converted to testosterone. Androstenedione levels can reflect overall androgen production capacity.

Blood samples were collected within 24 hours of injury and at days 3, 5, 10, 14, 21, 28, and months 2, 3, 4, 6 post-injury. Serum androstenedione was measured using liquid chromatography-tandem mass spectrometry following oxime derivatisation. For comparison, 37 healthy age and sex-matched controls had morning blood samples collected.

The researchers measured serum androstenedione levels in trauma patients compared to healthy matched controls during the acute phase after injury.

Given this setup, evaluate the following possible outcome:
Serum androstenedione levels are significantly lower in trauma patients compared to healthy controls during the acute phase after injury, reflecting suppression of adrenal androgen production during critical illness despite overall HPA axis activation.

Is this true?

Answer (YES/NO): YES